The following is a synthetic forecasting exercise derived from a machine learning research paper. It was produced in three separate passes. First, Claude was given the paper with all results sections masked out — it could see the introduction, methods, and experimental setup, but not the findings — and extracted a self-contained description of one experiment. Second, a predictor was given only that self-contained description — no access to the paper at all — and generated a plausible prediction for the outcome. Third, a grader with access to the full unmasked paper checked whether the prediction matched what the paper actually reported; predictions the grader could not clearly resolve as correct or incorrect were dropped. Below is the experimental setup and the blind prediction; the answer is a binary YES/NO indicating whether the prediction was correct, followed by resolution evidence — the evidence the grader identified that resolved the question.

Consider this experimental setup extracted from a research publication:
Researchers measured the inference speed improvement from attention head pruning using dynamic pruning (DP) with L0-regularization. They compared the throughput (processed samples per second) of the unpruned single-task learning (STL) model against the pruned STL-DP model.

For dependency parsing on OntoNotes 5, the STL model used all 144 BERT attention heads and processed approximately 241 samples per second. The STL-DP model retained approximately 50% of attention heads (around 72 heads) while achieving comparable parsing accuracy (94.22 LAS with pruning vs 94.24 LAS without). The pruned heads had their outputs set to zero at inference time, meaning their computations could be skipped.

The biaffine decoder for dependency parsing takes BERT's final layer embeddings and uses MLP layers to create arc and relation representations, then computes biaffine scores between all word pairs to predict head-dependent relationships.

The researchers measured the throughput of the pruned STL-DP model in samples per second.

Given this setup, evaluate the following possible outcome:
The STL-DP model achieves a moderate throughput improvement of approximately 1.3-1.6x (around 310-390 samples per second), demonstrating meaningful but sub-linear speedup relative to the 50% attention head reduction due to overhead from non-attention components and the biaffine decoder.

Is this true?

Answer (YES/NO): NO